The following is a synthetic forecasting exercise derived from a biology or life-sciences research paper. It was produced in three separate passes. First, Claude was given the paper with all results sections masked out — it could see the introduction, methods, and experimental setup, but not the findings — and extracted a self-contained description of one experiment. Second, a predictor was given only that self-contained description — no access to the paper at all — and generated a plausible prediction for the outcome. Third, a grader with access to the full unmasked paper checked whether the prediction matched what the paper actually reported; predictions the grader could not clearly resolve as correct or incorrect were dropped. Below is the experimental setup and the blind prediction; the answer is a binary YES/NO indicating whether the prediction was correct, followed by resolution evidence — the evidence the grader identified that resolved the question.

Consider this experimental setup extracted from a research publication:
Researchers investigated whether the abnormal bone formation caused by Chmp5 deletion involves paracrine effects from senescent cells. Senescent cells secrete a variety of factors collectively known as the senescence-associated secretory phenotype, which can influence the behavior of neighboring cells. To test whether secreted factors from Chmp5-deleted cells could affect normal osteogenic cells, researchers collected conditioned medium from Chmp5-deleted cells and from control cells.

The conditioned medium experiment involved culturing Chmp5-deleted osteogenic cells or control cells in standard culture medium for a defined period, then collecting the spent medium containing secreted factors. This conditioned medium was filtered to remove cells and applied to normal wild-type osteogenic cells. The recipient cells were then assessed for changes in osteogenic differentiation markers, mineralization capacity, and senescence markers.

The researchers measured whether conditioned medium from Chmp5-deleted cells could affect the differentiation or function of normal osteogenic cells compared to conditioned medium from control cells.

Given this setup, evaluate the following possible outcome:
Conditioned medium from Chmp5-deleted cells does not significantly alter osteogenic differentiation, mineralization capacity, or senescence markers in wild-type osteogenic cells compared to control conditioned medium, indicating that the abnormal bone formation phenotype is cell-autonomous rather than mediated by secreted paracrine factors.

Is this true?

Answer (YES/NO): NO